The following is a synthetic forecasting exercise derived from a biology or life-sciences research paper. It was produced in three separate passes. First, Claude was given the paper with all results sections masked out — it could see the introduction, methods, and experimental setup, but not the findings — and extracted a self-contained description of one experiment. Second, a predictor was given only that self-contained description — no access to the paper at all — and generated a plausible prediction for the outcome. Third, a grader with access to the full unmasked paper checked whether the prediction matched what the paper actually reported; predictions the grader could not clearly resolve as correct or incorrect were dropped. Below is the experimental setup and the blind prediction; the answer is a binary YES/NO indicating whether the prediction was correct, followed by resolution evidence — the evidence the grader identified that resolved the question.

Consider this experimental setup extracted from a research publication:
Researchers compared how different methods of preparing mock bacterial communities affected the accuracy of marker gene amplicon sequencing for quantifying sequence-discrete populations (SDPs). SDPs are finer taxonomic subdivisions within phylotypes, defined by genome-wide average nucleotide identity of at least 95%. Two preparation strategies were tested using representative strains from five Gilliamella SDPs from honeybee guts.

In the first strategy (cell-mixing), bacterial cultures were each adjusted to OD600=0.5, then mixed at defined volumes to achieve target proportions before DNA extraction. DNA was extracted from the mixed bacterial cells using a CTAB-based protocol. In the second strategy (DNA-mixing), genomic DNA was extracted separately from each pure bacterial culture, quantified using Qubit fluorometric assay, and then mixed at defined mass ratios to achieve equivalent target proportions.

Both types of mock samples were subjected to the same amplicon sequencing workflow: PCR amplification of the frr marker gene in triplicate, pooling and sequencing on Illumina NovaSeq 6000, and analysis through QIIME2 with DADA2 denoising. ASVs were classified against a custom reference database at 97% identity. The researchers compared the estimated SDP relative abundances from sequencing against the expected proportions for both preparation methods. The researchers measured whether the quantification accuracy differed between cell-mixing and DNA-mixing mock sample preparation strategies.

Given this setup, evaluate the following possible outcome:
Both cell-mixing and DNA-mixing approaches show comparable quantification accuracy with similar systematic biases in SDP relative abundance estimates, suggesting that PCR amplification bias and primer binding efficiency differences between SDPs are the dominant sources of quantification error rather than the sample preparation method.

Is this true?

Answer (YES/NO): NO